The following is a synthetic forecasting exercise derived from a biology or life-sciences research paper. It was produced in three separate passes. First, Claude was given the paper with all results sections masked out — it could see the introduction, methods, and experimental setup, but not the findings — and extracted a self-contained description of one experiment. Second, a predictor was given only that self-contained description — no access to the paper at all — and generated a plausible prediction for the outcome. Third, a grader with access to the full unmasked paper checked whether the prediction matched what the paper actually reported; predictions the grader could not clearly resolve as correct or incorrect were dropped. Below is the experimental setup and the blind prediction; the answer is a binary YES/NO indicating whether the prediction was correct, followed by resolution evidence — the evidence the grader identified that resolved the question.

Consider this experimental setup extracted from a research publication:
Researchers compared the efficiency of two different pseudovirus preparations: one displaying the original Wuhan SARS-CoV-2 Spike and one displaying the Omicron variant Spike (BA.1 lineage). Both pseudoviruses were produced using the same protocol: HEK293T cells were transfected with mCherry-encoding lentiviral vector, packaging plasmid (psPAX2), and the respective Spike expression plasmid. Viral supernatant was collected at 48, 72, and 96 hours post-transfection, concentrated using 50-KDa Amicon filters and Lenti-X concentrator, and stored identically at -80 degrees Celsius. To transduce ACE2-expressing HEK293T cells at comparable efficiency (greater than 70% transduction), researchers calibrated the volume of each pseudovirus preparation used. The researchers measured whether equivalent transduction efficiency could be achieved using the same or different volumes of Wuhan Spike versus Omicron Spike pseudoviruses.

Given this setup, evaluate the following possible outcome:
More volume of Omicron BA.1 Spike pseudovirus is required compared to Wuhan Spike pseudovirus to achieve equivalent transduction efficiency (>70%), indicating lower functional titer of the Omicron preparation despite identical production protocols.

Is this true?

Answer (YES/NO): NO